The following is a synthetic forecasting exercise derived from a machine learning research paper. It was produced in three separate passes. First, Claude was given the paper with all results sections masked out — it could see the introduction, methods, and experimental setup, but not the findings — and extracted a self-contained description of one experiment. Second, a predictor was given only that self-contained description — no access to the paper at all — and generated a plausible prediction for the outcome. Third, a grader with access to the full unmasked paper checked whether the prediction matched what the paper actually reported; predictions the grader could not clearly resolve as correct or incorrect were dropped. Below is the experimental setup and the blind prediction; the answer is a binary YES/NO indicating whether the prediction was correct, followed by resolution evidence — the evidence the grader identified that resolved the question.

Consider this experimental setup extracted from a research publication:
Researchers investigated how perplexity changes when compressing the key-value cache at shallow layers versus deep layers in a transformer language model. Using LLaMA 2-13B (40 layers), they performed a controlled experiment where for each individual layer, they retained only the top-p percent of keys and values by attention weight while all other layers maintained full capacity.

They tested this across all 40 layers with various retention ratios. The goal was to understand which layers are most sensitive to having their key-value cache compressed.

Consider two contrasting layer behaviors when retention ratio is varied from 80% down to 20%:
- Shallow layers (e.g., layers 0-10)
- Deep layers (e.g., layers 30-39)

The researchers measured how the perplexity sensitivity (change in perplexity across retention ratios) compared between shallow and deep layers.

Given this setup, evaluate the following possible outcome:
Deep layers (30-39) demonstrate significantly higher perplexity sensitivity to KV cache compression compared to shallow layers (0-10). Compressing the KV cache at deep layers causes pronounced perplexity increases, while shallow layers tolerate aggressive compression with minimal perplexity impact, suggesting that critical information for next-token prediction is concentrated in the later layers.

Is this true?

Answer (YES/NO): NO